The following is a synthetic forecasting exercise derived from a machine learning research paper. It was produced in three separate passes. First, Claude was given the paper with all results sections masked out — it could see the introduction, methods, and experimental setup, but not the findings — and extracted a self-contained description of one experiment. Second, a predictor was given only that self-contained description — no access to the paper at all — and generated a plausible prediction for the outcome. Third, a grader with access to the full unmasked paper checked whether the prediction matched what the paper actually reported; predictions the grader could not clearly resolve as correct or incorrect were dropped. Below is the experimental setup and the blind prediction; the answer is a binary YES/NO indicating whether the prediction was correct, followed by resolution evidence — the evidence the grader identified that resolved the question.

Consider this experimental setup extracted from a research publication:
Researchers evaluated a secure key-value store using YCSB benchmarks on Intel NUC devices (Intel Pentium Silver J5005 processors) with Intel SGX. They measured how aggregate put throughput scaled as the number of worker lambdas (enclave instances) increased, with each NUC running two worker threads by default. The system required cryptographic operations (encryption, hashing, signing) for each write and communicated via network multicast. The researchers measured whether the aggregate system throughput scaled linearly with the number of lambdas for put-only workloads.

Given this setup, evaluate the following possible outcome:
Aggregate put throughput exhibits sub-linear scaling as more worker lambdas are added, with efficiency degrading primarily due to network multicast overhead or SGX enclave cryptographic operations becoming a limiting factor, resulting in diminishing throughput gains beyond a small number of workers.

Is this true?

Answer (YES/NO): NO